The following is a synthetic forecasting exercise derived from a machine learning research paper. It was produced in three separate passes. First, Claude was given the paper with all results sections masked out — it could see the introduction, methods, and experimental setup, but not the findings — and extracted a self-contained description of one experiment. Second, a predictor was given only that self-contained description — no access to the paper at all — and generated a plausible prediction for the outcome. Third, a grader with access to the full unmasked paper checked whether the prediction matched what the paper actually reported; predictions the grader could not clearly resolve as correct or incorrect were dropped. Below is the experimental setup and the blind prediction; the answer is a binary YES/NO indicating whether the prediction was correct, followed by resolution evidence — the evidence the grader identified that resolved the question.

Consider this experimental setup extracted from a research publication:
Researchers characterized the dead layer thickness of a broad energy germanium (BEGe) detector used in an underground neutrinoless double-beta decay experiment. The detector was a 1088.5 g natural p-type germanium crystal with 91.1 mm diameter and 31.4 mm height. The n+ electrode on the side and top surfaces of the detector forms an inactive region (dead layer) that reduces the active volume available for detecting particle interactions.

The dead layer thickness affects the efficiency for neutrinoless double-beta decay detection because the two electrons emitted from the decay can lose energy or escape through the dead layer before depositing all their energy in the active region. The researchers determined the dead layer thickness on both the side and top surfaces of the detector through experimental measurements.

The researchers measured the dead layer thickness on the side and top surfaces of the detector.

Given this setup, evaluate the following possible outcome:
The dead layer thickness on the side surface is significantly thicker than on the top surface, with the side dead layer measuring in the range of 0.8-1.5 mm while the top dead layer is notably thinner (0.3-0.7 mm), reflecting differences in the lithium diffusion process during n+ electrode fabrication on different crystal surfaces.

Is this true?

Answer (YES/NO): NO